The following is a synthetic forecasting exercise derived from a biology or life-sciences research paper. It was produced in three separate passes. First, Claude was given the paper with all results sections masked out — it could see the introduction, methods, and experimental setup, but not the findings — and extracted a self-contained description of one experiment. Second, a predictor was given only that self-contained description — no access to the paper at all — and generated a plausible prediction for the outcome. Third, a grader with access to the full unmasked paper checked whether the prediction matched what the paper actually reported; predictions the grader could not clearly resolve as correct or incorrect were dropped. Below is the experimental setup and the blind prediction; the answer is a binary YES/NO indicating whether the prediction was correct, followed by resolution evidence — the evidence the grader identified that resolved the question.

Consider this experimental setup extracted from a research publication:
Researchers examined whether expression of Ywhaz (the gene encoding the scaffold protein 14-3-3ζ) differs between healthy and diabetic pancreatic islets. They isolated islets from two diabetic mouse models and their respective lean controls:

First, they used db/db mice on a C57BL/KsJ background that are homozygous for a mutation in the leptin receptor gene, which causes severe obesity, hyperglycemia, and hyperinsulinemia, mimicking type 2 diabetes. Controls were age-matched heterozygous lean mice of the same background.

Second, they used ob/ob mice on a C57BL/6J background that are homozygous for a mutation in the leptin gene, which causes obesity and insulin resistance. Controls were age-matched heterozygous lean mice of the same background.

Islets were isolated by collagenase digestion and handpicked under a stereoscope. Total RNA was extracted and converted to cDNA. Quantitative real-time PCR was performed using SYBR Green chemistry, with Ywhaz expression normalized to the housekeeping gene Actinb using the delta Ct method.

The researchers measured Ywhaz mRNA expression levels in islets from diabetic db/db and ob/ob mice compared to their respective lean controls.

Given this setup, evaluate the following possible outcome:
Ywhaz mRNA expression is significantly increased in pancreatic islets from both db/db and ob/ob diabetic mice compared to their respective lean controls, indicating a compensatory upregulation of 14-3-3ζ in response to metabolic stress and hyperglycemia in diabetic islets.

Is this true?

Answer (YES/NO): NO